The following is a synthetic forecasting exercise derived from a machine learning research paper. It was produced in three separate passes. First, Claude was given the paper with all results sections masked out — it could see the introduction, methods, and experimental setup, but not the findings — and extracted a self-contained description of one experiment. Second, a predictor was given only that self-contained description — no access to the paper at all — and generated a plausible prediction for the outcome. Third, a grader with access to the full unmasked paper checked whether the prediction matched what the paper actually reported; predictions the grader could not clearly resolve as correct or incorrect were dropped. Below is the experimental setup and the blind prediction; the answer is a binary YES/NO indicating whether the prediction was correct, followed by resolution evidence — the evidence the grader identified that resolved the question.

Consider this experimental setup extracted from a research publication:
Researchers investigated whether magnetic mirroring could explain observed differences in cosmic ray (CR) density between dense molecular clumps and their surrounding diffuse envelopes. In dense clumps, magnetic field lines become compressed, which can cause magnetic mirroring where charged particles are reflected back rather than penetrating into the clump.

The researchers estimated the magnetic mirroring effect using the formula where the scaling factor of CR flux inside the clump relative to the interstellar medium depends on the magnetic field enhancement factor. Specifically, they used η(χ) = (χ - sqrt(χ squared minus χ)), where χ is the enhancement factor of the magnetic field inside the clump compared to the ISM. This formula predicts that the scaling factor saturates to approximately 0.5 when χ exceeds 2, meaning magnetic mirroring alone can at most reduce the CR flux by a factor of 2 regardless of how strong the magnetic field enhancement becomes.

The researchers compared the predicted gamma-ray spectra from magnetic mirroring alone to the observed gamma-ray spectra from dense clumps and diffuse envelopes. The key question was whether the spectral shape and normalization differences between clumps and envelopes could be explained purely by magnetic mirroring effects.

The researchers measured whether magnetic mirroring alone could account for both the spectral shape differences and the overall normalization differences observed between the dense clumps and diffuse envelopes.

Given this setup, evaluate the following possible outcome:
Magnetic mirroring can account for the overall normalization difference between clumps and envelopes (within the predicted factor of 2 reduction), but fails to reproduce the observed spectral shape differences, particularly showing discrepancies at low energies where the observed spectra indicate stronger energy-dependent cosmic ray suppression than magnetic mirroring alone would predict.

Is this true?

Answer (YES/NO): YES